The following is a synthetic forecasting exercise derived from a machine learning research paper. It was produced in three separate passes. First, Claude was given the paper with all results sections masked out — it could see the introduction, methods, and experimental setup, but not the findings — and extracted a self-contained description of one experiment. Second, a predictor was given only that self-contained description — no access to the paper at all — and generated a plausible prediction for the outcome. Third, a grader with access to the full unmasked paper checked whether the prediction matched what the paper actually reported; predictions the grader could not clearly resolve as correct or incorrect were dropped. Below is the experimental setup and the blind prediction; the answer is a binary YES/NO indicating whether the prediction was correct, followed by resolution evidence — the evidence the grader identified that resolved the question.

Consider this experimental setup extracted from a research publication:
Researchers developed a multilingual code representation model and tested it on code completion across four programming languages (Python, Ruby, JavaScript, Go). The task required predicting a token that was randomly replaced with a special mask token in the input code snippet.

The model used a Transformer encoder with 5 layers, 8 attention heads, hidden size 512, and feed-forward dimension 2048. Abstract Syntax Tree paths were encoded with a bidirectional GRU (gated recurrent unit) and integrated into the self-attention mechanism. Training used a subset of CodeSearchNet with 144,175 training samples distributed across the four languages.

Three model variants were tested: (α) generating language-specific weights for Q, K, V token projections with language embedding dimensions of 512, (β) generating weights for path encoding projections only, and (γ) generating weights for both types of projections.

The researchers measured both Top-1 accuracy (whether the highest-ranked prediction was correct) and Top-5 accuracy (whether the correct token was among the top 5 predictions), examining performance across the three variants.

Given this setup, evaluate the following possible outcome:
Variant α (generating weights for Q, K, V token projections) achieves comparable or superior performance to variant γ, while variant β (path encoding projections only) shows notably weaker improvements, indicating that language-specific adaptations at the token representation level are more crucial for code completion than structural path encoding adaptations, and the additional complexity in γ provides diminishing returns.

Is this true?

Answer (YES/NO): YES